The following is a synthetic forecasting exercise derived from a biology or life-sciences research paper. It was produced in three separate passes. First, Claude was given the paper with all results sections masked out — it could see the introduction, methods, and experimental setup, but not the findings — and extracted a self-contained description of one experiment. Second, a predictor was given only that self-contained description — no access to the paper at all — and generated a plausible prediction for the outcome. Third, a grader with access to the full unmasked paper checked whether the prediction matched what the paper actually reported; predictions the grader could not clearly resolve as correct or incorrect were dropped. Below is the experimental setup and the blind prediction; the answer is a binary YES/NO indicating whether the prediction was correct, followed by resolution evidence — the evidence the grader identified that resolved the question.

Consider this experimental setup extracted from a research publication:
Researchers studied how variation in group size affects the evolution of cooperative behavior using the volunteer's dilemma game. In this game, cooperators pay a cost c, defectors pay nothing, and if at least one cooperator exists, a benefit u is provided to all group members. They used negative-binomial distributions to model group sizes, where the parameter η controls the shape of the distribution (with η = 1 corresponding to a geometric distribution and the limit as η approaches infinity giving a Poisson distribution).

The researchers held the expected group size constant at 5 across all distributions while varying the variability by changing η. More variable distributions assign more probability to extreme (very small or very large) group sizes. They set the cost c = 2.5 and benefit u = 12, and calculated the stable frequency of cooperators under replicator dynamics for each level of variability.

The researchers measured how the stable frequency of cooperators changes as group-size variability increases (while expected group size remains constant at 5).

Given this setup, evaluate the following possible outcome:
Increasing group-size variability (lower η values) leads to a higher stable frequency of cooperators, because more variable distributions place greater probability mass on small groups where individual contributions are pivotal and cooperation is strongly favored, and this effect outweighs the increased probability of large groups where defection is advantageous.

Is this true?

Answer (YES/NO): NO